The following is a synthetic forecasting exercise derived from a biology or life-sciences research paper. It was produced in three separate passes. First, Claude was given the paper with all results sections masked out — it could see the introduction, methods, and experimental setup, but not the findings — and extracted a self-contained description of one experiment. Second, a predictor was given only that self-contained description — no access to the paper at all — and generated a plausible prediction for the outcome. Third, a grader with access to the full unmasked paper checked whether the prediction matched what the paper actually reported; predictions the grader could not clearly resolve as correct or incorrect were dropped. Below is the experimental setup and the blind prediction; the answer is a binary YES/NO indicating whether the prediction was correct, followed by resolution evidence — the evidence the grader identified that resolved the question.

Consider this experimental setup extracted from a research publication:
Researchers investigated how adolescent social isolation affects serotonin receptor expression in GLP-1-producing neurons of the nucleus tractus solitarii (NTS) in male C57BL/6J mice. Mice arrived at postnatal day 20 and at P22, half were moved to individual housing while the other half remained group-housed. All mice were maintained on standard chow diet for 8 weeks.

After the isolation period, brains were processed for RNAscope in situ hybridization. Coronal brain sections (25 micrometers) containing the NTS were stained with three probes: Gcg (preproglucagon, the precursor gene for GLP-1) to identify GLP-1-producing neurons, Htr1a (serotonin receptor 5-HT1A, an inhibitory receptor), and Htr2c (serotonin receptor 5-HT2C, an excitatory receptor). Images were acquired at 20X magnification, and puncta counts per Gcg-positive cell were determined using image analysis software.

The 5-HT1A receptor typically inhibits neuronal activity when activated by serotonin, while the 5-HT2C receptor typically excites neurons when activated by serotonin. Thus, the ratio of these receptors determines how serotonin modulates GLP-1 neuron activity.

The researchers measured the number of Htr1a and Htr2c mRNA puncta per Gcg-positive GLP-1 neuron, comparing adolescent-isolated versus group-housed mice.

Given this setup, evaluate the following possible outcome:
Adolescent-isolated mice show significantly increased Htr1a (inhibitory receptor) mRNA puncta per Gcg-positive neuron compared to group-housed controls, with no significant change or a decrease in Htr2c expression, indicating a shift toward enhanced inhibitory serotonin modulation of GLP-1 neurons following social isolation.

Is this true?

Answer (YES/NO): NO